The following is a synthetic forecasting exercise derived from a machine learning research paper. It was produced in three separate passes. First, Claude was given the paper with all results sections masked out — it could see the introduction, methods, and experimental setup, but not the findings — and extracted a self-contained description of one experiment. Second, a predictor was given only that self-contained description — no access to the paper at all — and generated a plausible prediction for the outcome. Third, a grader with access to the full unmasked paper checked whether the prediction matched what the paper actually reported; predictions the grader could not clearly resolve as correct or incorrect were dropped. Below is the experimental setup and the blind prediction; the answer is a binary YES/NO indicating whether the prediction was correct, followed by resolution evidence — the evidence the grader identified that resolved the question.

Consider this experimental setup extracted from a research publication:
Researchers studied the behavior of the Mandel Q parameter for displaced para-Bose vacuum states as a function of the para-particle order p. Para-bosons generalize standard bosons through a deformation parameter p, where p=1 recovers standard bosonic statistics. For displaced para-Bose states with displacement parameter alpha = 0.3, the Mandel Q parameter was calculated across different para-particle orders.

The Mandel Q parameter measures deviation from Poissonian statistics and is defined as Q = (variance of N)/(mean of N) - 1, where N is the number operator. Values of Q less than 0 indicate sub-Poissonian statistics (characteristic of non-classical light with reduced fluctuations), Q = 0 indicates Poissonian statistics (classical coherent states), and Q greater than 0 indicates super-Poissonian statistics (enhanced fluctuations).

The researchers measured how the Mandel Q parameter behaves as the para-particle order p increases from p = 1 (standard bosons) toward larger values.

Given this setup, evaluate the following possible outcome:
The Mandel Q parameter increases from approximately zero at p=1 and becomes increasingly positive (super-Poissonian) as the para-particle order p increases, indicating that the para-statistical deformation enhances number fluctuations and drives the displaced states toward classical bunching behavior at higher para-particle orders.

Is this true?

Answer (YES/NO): NO